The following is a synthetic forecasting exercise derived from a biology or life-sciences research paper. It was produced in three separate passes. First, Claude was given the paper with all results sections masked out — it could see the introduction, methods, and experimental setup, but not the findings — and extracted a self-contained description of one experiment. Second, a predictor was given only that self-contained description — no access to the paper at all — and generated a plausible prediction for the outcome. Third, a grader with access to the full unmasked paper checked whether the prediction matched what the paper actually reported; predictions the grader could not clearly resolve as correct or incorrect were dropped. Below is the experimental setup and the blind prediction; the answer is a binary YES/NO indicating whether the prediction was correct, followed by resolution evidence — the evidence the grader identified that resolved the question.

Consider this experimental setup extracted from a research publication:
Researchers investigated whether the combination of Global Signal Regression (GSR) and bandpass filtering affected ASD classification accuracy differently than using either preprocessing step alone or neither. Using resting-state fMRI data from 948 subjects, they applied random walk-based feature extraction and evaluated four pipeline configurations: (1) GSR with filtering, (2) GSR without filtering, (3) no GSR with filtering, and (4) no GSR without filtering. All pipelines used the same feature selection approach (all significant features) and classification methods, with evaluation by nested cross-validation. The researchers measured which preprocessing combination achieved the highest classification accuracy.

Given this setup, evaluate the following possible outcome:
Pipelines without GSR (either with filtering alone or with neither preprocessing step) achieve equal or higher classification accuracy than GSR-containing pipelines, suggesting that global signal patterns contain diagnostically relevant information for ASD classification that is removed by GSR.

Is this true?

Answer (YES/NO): YES